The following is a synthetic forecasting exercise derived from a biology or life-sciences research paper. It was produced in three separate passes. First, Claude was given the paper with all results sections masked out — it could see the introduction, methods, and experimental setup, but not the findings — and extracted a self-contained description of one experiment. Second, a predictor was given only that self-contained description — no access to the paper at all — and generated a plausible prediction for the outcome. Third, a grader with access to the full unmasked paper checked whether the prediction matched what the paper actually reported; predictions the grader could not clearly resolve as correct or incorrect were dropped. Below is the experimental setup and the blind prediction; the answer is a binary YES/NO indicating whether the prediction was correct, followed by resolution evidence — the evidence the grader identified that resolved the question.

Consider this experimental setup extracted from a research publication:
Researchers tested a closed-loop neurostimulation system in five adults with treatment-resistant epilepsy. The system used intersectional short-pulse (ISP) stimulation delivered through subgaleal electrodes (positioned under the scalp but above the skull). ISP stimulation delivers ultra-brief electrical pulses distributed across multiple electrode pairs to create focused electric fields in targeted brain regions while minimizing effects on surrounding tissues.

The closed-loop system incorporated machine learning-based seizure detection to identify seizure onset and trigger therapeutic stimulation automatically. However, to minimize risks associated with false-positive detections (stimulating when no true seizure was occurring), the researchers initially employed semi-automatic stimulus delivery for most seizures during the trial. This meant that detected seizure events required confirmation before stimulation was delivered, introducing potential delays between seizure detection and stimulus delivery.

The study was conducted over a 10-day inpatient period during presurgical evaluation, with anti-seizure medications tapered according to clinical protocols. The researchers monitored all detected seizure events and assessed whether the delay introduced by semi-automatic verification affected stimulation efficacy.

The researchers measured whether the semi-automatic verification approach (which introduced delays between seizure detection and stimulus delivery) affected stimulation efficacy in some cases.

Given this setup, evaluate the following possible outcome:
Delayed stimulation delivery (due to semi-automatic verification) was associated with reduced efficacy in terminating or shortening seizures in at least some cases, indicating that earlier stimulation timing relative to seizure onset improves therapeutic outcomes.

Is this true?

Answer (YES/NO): YES